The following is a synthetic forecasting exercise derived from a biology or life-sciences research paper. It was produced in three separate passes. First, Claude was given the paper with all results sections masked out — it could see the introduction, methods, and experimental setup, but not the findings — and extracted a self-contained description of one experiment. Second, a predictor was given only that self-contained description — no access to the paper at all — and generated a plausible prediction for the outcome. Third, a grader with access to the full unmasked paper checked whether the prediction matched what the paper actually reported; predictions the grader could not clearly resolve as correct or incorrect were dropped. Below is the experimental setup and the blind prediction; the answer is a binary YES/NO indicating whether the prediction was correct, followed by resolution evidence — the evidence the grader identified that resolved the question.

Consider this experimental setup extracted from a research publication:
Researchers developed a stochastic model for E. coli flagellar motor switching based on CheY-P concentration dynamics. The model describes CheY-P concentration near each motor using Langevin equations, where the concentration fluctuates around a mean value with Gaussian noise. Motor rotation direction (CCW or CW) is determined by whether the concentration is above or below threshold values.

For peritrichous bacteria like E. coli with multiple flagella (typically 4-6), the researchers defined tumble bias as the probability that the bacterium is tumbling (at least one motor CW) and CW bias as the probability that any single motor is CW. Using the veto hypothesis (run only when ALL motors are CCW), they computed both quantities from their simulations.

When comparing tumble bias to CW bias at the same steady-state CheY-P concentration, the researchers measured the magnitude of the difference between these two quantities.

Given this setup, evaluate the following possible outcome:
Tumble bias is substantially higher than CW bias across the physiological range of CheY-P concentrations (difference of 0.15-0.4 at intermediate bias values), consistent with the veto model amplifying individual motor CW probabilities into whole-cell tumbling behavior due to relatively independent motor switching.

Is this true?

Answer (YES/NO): YES